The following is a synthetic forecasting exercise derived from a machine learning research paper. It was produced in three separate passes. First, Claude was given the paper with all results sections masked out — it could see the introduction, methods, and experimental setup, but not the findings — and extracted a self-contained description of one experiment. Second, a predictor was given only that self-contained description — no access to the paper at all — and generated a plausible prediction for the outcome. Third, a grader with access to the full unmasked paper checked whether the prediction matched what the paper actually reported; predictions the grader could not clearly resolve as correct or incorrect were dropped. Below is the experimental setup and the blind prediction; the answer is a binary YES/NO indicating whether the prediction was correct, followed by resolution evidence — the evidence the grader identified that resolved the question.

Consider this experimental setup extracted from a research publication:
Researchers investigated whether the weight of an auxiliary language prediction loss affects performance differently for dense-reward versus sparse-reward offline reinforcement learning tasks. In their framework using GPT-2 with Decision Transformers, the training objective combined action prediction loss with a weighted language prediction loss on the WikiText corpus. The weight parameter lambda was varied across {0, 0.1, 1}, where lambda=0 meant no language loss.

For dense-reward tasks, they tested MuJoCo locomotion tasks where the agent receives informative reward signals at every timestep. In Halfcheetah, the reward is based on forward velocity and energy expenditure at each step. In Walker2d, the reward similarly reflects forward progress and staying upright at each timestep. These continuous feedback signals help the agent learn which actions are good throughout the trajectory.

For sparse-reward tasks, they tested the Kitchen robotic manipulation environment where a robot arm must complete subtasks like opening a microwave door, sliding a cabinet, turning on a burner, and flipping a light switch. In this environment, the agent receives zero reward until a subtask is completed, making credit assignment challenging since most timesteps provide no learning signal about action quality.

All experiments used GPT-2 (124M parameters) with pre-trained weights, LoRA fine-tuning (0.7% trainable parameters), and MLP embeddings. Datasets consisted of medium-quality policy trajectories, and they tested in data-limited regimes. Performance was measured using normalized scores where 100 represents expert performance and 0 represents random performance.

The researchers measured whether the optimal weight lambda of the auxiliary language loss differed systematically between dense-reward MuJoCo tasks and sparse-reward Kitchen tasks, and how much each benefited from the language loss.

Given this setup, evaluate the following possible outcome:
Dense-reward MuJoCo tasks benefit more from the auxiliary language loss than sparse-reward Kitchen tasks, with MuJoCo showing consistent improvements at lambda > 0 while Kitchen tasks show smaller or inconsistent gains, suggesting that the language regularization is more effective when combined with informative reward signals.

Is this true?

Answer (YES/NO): NO